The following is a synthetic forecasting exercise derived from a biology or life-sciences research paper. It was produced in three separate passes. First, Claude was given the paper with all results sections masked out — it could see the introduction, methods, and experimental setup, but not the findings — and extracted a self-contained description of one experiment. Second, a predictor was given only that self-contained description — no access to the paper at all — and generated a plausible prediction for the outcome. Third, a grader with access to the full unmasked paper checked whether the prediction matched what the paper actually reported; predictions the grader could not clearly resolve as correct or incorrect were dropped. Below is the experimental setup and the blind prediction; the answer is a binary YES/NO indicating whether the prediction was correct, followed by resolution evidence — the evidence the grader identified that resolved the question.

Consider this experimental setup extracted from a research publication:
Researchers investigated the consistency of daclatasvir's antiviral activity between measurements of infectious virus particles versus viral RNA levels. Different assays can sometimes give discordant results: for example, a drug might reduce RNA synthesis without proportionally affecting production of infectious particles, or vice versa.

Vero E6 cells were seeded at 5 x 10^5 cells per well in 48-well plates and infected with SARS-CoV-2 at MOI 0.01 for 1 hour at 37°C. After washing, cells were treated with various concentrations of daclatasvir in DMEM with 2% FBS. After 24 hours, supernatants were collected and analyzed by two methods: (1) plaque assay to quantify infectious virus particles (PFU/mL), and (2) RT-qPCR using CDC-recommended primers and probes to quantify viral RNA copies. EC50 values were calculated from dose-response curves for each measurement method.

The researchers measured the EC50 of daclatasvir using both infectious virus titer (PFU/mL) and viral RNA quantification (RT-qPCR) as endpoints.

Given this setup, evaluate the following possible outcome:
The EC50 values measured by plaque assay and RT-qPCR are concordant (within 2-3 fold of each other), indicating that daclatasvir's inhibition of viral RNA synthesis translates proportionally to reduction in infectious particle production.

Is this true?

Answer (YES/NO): NO